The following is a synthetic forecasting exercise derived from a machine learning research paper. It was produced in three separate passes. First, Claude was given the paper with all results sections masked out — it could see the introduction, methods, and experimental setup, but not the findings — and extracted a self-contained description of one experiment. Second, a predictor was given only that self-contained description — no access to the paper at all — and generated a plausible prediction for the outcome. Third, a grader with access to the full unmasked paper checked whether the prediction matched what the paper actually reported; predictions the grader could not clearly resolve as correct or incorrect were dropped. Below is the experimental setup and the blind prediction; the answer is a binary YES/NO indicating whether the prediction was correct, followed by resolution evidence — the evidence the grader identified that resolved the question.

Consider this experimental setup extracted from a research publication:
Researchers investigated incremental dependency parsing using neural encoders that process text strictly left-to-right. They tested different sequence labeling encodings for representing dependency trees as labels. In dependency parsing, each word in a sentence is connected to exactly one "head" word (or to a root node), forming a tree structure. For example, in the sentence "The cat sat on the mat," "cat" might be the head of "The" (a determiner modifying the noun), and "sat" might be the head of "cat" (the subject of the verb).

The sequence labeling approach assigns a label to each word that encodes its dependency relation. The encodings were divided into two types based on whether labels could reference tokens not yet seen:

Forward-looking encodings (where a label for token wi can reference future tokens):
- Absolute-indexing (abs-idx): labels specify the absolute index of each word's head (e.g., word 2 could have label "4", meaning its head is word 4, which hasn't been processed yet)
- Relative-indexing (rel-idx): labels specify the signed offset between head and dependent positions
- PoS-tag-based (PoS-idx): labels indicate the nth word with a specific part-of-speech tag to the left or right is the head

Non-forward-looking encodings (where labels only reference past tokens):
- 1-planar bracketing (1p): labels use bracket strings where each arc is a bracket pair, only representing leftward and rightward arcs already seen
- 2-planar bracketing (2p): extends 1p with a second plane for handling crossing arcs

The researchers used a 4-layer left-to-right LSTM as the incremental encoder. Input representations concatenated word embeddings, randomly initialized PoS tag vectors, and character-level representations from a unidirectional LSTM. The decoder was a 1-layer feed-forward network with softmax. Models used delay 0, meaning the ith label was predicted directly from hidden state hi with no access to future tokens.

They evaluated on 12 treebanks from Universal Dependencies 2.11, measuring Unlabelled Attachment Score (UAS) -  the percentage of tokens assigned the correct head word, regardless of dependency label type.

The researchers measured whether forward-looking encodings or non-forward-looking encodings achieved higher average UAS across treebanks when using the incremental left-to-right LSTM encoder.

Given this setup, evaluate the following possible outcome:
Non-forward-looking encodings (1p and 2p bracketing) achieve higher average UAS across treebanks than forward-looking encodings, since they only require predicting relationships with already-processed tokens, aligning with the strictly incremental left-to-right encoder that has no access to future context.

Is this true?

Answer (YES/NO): YES